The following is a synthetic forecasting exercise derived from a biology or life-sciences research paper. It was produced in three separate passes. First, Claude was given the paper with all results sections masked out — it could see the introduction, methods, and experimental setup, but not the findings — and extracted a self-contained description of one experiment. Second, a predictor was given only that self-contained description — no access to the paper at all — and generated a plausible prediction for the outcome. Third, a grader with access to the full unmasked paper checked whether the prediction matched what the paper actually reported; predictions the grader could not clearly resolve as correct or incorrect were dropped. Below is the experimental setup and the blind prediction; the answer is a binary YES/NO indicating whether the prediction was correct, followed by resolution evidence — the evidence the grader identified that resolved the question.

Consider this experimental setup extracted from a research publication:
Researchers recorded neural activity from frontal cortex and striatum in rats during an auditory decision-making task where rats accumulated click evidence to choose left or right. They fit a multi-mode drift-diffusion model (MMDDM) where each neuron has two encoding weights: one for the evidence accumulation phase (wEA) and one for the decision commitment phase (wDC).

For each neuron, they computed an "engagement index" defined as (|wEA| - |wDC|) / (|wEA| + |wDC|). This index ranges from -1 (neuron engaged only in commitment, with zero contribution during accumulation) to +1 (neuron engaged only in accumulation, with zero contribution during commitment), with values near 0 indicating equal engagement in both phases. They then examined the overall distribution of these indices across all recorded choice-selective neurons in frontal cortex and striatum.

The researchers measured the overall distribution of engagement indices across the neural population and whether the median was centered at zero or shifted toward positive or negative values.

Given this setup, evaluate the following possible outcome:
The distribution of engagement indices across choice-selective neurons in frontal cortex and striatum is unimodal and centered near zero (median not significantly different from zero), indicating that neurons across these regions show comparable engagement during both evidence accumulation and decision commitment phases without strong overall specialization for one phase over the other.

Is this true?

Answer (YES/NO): NO